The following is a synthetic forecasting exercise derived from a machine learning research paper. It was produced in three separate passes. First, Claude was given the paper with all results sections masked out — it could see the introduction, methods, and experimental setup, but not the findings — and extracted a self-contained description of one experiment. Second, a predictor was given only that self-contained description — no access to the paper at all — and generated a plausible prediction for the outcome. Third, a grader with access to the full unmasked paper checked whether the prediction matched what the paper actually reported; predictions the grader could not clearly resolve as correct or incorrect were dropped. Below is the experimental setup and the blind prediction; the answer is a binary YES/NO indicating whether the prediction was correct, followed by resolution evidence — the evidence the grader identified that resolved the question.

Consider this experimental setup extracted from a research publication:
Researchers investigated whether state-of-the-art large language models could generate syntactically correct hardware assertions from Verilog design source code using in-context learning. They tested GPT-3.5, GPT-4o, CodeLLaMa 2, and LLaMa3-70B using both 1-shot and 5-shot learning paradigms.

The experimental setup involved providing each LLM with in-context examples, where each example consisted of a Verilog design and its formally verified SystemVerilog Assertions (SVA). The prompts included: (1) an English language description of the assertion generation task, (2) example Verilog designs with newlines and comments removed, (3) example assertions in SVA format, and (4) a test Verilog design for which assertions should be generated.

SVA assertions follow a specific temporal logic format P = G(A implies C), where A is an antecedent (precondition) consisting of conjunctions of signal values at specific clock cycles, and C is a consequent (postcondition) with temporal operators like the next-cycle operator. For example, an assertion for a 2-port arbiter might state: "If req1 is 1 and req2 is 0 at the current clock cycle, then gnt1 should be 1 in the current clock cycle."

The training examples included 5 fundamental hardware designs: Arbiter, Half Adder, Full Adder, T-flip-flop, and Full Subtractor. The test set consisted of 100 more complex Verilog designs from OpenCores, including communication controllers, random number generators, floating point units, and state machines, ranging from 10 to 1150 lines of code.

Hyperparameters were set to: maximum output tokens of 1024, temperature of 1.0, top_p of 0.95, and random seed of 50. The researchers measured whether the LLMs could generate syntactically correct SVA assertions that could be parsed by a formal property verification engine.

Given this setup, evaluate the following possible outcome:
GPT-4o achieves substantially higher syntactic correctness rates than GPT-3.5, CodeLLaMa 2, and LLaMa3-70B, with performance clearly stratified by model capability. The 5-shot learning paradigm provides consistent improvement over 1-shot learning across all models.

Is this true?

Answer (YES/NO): NO